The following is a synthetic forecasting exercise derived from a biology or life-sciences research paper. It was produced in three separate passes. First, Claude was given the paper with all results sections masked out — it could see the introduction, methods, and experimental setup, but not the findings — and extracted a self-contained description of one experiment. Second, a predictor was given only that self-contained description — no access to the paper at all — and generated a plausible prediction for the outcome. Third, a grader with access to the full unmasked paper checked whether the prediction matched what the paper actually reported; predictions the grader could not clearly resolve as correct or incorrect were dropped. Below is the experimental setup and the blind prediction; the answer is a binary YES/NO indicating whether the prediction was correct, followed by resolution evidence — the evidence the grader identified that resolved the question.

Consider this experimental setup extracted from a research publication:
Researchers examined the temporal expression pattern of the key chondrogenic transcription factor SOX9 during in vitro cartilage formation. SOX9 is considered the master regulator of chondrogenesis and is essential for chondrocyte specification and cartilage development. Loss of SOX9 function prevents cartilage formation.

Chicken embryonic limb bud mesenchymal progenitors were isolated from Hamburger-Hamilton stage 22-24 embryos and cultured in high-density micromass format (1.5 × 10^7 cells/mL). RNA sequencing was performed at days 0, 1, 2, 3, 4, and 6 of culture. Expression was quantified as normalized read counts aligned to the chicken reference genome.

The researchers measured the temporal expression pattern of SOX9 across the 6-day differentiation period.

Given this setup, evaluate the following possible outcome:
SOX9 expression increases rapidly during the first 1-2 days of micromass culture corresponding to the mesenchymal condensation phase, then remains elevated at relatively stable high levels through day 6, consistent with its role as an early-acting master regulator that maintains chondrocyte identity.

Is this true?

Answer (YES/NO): NO